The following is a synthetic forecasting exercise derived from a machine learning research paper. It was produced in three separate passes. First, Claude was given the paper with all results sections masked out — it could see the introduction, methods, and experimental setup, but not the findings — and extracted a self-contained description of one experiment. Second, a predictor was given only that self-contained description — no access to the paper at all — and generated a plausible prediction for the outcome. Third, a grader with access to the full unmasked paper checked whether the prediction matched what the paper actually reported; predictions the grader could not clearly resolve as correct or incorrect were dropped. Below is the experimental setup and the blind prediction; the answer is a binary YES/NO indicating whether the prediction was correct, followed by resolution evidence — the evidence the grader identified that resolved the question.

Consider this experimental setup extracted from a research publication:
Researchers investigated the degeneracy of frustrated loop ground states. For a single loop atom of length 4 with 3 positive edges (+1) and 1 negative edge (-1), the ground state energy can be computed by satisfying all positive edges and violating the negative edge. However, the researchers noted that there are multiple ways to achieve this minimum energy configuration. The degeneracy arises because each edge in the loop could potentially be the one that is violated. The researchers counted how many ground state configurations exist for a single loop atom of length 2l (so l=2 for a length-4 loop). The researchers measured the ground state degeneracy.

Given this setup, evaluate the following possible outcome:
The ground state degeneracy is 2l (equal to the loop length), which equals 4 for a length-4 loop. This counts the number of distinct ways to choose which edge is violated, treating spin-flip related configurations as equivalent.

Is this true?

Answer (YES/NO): YES